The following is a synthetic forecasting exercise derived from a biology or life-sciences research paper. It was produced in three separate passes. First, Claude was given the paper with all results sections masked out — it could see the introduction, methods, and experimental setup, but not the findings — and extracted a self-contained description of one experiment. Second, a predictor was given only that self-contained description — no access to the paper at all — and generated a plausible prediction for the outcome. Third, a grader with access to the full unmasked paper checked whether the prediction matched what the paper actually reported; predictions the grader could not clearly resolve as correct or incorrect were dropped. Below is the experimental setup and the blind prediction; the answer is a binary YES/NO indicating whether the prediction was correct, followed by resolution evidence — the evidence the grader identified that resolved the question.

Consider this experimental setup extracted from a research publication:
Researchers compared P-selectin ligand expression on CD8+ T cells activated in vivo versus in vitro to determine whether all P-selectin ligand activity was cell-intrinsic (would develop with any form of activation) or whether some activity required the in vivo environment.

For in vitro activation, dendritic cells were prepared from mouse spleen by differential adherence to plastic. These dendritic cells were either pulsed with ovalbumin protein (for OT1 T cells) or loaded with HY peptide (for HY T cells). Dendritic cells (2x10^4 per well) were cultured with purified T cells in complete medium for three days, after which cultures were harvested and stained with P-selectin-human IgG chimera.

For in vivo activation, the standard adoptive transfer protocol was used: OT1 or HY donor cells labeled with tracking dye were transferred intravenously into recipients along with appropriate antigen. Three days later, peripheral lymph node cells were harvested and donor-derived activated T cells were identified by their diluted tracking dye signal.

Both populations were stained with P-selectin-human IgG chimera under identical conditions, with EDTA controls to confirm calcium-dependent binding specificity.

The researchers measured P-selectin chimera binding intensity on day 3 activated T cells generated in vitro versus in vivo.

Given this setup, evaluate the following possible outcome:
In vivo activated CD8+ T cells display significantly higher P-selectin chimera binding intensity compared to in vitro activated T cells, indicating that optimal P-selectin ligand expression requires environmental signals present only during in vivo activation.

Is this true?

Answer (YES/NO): YES